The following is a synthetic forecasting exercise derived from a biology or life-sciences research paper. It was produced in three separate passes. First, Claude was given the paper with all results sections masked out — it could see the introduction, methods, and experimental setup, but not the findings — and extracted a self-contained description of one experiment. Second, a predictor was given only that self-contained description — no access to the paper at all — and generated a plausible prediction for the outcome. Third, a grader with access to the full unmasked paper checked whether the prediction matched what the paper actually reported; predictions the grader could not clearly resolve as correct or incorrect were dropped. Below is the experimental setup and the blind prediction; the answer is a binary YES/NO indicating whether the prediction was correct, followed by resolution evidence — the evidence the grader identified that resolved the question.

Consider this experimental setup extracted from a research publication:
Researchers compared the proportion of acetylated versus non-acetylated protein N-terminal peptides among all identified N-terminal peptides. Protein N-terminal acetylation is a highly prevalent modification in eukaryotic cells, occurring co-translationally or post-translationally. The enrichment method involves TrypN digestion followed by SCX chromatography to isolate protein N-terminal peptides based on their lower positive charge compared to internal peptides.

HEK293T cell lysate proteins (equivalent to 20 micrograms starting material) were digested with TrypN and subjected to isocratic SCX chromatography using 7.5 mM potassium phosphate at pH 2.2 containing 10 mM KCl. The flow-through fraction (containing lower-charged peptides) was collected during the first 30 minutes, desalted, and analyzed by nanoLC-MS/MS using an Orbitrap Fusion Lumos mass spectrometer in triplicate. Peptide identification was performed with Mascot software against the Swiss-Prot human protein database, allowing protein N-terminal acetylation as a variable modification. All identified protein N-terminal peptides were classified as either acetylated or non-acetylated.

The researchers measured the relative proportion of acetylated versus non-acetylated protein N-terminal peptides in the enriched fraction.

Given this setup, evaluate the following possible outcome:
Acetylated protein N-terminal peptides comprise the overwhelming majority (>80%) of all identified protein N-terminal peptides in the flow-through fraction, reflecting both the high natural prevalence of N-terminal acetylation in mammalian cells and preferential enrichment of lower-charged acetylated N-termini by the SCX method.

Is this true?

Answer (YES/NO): YES